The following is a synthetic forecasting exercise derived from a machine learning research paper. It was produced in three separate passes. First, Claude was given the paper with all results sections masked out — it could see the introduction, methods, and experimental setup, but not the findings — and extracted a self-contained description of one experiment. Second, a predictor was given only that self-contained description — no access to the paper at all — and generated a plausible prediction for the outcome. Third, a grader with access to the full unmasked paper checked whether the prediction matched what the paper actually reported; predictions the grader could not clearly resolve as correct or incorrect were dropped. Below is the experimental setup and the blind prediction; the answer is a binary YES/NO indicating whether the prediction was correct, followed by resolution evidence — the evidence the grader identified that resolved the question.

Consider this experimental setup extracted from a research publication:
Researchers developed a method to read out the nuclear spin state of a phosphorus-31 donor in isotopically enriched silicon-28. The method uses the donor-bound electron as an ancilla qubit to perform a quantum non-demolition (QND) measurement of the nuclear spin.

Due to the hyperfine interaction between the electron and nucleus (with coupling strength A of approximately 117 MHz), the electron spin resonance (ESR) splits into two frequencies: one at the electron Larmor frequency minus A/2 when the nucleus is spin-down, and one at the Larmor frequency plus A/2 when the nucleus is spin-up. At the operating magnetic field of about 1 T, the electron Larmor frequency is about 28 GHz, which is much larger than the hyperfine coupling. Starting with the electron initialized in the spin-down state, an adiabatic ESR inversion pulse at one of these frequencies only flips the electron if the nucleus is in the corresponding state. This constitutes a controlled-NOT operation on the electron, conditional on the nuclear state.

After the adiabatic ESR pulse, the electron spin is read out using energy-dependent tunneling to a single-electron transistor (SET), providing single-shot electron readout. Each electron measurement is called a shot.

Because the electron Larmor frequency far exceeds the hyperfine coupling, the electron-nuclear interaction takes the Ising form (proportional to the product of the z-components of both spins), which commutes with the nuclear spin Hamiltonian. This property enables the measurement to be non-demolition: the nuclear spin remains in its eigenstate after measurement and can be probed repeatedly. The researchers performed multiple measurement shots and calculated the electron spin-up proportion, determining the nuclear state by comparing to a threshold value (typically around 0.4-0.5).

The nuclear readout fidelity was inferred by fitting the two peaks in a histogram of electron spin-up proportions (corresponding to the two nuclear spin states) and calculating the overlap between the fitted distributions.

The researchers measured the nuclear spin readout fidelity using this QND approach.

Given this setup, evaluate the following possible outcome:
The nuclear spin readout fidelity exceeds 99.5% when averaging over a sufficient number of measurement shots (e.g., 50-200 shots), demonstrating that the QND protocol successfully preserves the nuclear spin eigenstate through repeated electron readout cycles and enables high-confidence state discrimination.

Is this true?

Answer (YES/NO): YES